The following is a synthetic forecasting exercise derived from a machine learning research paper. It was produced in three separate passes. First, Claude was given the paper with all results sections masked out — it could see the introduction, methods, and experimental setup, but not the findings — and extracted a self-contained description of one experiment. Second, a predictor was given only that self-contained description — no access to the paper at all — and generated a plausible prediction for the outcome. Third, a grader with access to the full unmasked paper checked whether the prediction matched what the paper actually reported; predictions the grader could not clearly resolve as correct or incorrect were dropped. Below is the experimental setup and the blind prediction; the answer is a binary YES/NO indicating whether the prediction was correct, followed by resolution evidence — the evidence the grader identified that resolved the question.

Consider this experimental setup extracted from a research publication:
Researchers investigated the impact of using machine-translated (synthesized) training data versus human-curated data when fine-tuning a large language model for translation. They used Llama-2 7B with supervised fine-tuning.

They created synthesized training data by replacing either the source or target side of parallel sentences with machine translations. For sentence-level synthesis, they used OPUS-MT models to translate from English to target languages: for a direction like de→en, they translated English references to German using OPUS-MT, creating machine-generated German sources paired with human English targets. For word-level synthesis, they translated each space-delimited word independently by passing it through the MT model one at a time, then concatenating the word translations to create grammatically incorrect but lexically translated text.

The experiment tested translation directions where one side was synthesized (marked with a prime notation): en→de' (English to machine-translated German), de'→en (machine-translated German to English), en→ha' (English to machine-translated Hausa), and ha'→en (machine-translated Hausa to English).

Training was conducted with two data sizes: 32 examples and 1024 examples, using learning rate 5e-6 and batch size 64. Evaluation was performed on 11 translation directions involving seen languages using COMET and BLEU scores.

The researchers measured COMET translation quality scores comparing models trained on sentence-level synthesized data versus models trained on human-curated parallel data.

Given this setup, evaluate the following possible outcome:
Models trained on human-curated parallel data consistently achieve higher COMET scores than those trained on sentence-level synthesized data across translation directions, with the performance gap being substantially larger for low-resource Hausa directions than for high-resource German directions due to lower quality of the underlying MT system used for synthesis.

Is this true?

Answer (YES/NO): NO